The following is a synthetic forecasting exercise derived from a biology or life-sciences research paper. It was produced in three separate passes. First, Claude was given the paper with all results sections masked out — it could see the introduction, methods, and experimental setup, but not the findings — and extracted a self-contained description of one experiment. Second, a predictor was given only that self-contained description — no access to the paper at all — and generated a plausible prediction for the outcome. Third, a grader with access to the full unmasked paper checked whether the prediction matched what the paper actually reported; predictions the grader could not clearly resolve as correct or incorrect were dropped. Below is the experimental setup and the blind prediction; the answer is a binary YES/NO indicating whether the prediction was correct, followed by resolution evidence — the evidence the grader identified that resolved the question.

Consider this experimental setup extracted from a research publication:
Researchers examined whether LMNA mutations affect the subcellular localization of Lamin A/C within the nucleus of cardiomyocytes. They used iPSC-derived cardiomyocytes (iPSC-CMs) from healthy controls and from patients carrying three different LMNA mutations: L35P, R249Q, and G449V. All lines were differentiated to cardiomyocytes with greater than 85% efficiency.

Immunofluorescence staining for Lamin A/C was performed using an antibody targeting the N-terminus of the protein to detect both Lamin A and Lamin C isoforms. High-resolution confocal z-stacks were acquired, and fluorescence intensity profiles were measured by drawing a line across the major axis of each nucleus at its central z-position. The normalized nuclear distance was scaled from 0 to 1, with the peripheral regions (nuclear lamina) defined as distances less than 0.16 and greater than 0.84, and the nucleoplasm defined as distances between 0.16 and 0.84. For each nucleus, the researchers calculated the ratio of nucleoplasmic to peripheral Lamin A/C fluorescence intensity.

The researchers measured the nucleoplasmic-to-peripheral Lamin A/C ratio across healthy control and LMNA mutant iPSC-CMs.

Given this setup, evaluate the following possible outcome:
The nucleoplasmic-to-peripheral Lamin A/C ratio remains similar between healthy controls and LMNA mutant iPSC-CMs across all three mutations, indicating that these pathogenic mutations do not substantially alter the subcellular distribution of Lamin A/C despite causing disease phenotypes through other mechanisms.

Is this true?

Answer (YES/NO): NO